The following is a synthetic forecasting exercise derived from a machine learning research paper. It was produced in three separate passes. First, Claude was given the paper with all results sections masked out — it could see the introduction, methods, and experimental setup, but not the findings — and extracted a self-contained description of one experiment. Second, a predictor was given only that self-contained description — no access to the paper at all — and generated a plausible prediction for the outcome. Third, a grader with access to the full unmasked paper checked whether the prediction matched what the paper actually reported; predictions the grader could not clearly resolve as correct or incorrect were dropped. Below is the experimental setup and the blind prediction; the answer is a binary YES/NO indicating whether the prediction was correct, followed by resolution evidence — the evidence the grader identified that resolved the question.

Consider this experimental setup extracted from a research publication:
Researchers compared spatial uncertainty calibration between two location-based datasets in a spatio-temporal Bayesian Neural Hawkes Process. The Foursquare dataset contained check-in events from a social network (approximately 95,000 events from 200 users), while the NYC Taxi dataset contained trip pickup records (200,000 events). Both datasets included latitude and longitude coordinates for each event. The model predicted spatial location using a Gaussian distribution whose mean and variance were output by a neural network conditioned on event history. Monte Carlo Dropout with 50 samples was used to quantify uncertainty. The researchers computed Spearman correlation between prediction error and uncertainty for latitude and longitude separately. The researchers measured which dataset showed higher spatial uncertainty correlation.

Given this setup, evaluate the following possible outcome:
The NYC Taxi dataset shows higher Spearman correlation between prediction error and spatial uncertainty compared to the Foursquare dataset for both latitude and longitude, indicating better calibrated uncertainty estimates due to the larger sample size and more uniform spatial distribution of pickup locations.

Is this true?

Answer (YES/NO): NO